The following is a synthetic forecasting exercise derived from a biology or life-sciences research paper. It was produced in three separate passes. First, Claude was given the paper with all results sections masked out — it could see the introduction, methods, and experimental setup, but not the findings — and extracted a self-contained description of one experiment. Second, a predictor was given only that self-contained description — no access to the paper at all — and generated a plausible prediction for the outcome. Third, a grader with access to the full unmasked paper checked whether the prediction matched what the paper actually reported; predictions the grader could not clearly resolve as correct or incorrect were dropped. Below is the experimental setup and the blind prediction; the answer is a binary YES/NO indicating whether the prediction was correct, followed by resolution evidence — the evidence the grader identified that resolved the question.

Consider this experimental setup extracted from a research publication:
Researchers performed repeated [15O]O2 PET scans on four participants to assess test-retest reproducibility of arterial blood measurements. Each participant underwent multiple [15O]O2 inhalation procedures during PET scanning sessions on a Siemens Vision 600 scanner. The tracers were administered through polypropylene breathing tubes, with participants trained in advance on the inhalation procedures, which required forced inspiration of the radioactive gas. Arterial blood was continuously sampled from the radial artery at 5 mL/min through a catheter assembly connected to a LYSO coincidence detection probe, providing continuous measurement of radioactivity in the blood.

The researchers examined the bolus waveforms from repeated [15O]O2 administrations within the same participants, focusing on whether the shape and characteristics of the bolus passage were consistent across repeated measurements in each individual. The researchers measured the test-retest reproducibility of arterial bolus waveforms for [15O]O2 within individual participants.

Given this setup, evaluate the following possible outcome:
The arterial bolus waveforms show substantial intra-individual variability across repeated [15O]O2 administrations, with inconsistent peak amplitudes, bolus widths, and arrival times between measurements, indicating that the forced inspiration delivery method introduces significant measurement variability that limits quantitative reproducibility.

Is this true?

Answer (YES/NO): YES